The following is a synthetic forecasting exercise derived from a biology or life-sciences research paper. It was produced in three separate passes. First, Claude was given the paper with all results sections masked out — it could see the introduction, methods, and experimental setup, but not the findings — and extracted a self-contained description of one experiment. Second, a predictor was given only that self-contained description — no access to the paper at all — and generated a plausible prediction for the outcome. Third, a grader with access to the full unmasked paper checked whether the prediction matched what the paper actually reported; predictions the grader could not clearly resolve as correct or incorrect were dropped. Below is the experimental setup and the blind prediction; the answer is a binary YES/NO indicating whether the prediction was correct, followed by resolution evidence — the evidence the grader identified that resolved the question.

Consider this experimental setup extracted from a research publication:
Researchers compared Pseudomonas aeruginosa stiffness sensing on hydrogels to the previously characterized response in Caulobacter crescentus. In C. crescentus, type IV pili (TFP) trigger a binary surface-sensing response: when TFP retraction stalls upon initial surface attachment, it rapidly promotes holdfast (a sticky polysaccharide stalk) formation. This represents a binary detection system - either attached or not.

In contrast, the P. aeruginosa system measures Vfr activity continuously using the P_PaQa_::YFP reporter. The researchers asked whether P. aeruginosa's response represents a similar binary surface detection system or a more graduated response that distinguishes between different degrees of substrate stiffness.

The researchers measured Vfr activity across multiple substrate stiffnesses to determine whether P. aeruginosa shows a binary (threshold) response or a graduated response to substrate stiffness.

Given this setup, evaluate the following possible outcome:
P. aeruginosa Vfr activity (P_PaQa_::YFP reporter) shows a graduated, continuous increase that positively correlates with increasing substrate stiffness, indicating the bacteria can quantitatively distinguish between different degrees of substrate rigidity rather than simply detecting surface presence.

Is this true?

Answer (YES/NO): NO